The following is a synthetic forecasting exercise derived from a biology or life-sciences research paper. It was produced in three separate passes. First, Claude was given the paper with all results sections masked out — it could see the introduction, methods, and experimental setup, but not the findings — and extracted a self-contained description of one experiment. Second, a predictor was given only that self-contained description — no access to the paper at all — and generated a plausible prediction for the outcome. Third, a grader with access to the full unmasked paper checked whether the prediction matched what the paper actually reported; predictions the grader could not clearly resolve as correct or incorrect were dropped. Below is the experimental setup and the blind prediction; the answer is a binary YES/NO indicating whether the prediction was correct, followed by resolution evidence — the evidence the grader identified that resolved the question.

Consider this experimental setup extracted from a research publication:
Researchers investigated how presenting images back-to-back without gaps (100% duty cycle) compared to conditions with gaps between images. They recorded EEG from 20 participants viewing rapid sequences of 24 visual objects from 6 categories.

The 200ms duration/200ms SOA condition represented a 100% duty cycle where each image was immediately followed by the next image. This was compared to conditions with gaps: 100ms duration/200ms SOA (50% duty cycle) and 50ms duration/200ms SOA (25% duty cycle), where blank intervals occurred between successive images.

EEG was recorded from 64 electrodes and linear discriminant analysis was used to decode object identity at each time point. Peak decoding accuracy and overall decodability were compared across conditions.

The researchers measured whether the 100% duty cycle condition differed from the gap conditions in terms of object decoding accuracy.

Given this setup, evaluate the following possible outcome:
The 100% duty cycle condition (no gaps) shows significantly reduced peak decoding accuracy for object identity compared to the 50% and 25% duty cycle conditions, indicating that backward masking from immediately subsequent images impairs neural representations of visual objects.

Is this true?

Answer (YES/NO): NO